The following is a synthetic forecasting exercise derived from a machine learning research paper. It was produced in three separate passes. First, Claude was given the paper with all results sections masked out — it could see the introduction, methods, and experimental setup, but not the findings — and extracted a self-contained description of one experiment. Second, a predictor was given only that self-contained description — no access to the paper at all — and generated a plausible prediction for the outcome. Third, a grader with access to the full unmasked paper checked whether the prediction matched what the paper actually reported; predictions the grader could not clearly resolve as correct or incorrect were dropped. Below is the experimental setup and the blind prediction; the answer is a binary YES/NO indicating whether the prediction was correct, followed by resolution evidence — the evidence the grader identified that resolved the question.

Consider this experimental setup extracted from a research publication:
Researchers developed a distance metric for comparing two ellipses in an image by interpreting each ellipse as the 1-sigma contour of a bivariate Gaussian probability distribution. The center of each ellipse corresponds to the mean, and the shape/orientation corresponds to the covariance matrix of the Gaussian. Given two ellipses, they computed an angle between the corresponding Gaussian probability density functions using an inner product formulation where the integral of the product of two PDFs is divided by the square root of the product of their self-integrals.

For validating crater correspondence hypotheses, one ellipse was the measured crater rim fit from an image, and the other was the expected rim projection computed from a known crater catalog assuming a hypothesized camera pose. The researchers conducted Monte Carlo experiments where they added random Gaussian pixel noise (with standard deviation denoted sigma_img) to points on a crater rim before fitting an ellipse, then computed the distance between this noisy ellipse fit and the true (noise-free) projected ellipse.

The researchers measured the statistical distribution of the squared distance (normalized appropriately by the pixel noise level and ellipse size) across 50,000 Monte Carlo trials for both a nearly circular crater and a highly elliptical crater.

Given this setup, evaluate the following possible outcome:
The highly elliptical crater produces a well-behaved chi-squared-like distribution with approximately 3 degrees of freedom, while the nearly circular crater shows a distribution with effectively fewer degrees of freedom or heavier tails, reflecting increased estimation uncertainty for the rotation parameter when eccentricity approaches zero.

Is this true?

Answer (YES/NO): NO